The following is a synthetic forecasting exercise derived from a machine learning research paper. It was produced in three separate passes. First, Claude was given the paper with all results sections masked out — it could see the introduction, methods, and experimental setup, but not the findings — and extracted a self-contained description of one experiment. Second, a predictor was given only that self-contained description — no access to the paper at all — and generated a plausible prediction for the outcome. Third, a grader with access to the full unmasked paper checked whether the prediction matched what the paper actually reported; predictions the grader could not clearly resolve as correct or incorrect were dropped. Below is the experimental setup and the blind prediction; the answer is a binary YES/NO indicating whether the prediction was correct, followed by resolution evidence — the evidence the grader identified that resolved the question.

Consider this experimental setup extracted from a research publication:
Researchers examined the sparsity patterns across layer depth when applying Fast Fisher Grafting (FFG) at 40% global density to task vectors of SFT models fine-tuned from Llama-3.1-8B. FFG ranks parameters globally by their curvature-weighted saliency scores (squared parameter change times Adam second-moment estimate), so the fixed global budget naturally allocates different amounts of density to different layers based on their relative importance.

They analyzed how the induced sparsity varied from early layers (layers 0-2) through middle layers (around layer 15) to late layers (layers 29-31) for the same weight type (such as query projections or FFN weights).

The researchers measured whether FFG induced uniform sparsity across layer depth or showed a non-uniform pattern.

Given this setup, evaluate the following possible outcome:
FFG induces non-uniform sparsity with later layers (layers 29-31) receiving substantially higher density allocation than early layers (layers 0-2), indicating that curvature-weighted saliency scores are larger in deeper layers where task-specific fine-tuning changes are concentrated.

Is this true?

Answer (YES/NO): NO